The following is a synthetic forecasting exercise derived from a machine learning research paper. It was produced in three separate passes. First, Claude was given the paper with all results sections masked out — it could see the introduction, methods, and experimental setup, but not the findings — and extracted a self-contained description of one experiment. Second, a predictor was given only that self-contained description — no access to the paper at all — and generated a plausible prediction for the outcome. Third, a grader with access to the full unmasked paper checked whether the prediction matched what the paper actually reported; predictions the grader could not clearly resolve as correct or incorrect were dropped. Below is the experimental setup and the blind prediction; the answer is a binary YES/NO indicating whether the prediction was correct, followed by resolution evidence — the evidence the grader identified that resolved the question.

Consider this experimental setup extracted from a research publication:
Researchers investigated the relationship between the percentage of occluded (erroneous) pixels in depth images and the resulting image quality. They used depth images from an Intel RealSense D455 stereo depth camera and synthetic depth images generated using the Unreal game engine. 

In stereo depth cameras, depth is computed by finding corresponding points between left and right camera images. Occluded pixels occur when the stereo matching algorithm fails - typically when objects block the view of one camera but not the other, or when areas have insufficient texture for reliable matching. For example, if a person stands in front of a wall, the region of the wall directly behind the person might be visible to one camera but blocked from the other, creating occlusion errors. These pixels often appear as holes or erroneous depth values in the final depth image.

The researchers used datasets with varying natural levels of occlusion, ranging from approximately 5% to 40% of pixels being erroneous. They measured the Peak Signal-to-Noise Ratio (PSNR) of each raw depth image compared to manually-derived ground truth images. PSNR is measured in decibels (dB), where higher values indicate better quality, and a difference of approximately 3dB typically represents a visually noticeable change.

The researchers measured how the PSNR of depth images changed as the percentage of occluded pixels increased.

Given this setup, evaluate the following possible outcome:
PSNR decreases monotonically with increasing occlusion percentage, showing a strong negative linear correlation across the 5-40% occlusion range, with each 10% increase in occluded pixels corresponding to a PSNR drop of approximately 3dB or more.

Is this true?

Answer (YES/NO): NO